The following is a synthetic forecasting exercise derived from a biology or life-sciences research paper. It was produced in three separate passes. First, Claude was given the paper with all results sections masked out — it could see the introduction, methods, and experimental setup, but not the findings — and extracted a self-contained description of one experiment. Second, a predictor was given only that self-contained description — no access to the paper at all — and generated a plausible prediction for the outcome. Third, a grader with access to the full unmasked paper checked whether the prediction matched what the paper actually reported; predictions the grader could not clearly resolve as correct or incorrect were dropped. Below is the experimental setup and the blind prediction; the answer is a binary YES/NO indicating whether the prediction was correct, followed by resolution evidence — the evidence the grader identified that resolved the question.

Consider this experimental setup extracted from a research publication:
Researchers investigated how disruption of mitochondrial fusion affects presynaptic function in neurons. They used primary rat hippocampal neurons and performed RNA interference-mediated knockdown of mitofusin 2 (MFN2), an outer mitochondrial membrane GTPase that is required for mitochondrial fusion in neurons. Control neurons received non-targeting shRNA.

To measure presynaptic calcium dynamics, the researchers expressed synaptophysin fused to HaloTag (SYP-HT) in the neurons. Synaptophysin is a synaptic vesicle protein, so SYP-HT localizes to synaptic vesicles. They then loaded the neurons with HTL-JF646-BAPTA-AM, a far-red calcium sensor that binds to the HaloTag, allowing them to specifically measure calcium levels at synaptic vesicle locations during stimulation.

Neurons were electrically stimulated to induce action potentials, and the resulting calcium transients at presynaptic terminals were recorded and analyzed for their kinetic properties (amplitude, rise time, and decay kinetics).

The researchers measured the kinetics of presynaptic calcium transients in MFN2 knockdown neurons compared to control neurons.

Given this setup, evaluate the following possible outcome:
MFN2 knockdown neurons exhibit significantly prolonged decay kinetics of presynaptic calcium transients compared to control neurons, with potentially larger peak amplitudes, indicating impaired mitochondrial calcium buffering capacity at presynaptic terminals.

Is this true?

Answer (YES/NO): NO